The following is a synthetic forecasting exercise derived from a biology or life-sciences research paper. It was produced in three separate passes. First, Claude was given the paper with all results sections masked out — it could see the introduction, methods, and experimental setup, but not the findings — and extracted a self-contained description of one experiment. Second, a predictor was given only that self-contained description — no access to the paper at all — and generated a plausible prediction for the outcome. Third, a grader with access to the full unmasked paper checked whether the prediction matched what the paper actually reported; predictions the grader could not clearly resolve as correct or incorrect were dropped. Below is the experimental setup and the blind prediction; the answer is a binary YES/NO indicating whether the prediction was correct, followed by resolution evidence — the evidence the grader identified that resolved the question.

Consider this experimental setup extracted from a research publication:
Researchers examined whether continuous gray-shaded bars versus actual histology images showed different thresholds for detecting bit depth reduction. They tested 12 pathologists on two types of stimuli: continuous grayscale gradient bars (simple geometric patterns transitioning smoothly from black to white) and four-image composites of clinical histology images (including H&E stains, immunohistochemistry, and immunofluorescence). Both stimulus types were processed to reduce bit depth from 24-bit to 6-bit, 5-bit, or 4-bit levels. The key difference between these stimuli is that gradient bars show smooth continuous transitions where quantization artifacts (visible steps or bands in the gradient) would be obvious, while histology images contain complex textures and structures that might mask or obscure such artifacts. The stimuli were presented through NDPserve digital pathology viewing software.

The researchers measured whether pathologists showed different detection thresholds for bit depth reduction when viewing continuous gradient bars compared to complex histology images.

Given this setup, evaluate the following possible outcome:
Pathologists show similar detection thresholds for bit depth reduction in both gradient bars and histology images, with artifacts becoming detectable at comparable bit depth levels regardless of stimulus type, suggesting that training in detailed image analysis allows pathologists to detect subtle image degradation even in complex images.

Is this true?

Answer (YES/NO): NO